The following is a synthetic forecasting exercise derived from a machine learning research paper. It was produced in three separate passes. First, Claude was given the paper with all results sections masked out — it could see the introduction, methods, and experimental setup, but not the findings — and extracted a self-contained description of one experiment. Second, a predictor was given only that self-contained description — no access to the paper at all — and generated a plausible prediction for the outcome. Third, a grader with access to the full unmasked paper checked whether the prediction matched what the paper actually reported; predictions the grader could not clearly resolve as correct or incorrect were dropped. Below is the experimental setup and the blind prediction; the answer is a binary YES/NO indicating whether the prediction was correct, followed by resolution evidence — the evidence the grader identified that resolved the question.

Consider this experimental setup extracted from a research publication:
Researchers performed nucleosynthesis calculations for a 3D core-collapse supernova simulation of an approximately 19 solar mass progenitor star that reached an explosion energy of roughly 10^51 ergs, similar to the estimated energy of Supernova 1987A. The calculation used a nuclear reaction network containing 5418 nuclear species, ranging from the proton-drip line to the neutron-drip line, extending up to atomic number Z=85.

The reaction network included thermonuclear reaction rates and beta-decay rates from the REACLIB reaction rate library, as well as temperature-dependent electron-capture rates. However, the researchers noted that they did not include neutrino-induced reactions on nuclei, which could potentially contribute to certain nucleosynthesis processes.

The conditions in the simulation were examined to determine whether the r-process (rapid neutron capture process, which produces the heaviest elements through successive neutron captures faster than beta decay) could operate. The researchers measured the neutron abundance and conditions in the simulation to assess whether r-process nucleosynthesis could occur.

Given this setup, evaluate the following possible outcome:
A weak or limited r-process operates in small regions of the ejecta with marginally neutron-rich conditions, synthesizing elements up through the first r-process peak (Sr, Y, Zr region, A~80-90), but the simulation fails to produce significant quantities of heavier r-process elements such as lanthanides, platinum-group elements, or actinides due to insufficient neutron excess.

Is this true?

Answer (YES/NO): NO